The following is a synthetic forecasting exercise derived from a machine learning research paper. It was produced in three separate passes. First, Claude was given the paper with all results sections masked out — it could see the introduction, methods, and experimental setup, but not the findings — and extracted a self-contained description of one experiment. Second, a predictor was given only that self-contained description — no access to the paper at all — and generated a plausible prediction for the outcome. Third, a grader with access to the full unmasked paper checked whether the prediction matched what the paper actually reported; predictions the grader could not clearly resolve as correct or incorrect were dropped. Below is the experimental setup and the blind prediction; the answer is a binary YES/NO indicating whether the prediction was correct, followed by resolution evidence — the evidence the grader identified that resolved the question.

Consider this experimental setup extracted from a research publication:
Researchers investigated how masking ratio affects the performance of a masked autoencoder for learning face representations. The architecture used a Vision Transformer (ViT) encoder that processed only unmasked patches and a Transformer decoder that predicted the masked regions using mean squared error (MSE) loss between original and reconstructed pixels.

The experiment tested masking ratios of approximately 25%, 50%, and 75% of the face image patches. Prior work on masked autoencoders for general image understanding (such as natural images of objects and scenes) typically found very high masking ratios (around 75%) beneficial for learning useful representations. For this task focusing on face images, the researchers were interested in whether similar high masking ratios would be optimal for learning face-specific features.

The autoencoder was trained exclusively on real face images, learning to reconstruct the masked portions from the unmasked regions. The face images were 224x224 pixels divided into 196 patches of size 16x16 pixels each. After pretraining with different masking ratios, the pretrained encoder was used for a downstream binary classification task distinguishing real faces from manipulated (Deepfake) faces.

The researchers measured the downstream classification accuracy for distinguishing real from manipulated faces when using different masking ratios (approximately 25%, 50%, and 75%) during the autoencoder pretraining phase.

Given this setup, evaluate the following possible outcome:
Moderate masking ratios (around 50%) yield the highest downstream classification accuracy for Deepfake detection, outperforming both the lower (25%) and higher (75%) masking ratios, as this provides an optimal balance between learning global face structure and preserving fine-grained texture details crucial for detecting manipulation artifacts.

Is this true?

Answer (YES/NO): NO